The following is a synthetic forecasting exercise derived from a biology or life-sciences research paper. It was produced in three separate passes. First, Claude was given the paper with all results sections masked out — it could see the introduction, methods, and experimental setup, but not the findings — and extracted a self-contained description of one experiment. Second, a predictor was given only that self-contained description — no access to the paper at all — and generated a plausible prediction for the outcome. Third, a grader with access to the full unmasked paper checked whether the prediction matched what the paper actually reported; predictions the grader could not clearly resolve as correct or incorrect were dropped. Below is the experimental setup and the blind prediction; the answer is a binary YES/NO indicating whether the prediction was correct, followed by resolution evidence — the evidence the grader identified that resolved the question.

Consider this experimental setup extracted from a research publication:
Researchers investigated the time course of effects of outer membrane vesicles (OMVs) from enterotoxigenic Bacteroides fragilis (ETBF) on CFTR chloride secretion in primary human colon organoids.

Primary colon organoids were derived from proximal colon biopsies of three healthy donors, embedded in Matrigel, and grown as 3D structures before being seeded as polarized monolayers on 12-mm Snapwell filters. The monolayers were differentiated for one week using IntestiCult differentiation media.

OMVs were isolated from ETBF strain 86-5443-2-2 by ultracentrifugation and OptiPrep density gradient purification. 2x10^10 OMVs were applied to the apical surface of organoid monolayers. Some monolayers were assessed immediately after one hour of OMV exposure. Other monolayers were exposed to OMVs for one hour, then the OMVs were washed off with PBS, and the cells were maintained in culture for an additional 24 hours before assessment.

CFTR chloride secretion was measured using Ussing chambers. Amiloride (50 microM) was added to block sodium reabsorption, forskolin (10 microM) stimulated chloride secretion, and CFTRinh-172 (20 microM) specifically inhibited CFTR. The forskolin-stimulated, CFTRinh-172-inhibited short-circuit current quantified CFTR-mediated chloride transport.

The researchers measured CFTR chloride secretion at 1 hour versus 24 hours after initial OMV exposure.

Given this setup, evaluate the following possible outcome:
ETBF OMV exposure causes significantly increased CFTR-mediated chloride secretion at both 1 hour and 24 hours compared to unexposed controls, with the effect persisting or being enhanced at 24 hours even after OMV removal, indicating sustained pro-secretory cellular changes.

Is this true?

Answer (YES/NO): NO